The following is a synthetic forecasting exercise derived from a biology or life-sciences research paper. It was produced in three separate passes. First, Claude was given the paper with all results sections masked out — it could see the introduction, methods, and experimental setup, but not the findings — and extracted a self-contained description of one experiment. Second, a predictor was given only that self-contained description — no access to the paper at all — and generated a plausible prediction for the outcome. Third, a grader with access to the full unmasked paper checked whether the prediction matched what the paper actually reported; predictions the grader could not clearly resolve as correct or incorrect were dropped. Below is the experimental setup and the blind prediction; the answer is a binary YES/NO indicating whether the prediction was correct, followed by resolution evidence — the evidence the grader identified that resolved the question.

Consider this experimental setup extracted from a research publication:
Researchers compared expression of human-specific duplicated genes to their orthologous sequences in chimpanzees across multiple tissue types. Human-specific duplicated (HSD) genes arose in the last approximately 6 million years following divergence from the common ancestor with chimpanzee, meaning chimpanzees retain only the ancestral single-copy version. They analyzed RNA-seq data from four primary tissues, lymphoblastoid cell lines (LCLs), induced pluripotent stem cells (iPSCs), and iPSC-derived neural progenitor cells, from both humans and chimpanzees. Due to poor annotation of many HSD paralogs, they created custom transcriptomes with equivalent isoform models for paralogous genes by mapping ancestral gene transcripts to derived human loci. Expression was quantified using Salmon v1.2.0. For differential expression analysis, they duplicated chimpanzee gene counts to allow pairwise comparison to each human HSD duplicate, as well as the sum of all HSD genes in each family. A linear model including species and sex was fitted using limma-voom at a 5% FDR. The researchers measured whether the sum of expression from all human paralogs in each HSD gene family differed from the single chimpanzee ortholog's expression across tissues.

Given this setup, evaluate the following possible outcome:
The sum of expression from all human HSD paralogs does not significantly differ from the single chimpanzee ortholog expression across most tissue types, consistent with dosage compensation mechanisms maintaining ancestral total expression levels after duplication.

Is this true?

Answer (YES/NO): NO